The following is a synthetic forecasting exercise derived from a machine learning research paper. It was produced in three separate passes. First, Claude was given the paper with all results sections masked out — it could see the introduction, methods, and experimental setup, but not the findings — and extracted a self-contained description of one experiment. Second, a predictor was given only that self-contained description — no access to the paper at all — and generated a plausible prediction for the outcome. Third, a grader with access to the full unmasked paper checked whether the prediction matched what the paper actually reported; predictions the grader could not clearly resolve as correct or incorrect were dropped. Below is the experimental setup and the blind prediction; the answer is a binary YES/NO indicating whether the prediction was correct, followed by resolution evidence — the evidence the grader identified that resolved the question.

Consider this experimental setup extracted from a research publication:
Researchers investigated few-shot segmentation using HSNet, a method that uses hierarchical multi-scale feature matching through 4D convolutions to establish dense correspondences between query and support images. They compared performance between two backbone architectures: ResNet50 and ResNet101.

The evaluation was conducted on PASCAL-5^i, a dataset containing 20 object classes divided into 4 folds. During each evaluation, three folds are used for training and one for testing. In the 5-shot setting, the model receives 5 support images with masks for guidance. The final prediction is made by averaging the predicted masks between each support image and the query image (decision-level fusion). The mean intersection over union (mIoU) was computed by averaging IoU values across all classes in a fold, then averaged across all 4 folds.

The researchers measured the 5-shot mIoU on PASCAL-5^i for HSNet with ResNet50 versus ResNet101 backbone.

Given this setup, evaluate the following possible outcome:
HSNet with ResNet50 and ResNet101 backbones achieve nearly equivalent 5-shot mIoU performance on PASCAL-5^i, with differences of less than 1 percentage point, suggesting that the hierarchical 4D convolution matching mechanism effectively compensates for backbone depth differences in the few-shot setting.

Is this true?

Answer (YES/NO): YES